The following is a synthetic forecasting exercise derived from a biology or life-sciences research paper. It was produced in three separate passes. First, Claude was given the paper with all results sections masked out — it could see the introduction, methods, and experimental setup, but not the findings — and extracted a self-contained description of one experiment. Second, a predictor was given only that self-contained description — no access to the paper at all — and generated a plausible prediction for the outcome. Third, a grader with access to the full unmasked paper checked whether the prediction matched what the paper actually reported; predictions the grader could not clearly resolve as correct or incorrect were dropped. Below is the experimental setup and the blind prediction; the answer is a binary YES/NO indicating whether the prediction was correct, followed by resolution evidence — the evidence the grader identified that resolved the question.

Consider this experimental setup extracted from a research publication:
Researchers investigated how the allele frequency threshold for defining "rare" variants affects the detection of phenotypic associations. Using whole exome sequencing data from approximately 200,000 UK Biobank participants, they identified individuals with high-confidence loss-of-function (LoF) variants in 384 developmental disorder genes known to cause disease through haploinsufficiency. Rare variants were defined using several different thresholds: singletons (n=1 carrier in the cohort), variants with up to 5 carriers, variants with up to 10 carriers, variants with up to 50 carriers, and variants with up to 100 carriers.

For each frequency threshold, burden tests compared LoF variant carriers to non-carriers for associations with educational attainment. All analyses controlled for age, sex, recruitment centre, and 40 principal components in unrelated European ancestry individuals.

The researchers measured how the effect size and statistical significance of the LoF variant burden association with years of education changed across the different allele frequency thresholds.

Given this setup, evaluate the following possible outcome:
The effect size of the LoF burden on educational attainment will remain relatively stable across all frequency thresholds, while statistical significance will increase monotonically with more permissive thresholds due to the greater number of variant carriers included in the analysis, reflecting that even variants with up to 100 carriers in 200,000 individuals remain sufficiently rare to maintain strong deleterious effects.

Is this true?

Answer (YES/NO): NO